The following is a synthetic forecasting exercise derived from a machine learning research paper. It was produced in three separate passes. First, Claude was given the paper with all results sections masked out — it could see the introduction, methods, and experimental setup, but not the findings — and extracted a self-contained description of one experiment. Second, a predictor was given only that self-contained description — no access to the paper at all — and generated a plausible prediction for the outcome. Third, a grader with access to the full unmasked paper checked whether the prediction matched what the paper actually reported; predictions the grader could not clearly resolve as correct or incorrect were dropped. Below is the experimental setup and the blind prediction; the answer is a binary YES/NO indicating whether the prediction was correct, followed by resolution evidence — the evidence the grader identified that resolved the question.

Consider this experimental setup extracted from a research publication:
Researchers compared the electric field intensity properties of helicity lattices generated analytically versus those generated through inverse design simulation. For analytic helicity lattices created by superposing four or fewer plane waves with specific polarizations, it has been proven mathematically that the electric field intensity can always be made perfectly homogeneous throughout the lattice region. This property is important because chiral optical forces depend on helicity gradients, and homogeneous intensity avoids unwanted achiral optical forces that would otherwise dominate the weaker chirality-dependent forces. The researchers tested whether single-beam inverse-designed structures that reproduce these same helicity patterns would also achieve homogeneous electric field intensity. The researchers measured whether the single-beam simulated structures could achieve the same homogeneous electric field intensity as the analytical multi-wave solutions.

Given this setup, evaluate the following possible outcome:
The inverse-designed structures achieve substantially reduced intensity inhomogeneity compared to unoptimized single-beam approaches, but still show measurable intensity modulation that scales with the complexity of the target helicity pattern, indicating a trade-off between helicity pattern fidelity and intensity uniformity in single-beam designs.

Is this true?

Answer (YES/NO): NO